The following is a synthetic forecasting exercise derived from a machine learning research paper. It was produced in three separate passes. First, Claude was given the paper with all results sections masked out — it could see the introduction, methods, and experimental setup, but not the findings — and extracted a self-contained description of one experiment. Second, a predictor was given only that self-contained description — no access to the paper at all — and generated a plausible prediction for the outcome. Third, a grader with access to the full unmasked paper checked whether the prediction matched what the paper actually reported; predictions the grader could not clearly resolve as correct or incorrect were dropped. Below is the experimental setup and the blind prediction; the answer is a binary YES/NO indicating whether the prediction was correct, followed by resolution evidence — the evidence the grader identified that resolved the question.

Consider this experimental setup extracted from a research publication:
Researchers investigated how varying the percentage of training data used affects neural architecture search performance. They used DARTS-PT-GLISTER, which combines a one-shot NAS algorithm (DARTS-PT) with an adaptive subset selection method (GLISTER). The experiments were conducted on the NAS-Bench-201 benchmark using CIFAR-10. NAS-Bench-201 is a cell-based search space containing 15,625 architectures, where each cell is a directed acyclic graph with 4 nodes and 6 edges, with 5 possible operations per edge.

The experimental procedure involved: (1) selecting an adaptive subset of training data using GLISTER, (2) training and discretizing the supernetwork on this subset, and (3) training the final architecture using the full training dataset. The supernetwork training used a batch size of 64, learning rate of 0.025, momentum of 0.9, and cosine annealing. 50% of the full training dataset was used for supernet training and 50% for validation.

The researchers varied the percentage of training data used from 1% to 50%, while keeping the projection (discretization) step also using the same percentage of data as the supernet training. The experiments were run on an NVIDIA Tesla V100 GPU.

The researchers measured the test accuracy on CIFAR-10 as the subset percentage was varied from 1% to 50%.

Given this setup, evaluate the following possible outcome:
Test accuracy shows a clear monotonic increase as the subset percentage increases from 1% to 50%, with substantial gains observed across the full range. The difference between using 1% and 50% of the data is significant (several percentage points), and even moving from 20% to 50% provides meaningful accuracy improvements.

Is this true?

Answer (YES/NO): NO